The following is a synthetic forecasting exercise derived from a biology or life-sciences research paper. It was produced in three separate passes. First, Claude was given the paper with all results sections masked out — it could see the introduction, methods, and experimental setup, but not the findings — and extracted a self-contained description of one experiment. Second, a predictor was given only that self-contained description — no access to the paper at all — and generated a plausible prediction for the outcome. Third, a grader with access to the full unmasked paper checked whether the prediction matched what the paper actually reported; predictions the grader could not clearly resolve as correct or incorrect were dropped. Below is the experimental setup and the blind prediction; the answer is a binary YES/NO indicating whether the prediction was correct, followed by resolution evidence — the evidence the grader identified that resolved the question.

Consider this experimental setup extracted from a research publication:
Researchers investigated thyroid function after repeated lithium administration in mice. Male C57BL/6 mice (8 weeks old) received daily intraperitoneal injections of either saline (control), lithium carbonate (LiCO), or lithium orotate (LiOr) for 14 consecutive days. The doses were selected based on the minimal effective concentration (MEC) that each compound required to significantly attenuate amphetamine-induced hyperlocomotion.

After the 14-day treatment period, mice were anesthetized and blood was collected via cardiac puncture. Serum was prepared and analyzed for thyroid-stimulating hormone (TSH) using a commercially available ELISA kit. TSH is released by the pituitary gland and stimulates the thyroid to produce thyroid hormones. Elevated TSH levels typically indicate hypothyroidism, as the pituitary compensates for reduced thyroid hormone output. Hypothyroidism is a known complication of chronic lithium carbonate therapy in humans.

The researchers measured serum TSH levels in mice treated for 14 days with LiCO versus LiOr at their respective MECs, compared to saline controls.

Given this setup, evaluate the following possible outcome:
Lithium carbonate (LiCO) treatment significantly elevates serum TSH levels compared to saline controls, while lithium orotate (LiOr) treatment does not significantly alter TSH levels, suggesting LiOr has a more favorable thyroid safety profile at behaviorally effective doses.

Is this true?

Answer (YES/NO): NO